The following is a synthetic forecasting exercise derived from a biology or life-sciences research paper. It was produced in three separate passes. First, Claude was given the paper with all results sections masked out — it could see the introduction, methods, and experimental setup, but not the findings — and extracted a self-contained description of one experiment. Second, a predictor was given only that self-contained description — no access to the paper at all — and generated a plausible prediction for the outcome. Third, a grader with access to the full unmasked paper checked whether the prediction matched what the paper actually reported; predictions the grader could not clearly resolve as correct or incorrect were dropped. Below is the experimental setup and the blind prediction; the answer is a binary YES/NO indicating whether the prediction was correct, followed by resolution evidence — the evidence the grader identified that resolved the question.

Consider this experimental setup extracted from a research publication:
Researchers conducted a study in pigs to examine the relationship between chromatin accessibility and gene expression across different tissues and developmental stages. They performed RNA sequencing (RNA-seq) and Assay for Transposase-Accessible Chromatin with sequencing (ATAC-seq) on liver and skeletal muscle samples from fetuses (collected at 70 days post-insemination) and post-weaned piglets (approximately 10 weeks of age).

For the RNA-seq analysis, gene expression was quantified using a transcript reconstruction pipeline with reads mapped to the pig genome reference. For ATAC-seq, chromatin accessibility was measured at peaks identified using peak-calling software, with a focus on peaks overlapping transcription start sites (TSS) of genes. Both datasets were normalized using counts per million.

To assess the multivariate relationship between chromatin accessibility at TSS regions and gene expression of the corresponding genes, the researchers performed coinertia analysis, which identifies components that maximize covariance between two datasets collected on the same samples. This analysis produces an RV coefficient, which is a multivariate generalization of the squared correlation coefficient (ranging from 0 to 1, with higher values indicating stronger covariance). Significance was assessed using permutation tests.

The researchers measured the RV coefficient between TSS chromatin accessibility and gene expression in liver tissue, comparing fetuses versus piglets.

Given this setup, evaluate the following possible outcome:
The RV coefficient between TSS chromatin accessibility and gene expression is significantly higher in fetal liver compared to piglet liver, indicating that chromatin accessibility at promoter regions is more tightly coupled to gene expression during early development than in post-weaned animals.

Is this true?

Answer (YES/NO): NO